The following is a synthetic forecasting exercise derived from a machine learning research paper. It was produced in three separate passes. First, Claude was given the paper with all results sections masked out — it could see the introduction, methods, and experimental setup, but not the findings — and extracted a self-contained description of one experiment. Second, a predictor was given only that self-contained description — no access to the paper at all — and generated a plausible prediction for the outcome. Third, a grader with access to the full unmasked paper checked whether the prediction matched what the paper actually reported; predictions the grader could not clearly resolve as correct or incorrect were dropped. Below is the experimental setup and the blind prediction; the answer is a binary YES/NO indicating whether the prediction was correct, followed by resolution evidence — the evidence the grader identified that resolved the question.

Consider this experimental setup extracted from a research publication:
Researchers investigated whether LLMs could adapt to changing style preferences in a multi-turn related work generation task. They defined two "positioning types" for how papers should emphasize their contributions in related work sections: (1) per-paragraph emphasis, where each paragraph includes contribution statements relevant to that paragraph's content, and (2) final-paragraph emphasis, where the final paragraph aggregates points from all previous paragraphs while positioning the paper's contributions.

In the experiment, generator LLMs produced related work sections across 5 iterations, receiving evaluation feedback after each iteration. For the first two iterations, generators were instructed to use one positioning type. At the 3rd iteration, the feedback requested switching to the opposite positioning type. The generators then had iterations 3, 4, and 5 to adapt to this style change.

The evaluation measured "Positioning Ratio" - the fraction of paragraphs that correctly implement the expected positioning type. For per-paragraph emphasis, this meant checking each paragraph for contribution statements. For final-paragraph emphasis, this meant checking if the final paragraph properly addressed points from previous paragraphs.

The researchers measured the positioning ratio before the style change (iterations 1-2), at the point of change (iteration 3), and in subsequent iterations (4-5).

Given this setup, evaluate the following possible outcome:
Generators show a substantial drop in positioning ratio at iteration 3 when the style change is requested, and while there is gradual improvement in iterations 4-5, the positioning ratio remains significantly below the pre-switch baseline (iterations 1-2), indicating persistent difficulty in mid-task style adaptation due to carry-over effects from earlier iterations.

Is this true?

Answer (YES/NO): YES